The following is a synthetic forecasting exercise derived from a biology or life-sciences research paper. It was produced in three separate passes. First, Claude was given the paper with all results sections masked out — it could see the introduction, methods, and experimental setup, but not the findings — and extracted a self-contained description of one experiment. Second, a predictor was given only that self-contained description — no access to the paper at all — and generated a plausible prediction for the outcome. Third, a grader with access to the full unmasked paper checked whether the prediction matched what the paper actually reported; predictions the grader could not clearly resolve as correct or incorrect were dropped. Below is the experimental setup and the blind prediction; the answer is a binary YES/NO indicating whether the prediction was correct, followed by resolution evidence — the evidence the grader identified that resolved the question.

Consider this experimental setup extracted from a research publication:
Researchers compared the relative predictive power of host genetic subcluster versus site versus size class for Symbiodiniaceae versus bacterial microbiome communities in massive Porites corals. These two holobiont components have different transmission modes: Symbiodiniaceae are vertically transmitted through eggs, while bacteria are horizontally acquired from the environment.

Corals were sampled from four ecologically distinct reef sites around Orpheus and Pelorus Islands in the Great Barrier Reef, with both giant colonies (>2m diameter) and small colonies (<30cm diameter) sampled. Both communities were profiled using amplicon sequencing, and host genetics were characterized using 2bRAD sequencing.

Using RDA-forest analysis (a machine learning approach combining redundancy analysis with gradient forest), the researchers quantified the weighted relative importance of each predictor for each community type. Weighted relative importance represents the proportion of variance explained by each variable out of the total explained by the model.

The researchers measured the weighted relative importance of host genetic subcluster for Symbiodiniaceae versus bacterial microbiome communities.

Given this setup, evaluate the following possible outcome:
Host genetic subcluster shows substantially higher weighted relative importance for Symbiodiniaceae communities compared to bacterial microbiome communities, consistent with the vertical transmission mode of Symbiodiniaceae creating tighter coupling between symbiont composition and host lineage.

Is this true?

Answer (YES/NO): YES